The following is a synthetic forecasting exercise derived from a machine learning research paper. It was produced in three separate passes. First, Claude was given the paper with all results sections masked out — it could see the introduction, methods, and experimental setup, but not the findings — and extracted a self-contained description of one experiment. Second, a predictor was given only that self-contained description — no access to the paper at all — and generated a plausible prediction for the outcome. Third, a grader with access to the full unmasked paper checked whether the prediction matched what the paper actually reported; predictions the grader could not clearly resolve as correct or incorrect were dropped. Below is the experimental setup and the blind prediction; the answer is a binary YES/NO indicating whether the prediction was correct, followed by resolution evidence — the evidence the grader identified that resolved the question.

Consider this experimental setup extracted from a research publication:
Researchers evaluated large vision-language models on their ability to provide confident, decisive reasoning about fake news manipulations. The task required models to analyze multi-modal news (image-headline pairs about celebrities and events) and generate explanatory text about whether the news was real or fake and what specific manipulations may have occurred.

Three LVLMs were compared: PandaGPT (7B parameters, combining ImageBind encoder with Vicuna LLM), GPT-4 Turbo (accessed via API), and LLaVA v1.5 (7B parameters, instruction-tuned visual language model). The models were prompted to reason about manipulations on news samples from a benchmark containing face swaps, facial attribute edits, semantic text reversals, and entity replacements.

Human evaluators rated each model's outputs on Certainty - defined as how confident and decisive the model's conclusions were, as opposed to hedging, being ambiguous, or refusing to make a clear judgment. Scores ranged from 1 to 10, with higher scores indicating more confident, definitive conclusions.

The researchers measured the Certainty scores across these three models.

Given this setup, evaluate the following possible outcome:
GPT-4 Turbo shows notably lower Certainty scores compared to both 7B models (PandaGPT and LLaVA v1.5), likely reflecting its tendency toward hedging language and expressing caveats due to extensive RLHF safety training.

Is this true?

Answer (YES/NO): YES